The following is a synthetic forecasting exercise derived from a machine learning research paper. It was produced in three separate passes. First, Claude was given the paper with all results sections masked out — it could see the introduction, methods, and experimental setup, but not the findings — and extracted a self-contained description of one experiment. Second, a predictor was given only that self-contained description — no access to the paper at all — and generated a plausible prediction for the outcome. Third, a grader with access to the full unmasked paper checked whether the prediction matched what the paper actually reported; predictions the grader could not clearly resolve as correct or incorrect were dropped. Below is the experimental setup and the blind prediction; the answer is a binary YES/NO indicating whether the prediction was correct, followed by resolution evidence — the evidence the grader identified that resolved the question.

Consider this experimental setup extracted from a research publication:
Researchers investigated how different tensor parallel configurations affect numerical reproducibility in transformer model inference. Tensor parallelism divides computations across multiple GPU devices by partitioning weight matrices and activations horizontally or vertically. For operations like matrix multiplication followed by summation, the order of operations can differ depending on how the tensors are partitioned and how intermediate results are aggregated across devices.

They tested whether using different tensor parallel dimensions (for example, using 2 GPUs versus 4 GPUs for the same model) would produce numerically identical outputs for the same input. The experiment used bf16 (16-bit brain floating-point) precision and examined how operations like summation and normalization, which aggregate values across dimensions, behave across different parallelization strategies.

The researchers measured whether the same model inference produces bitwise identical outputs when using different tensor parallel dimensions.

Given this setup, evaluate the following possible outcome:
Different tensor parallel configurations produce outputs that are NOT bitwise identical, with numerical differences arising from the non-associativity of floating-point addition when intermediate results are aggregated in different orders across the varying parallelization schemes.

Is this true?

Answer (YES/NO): YES